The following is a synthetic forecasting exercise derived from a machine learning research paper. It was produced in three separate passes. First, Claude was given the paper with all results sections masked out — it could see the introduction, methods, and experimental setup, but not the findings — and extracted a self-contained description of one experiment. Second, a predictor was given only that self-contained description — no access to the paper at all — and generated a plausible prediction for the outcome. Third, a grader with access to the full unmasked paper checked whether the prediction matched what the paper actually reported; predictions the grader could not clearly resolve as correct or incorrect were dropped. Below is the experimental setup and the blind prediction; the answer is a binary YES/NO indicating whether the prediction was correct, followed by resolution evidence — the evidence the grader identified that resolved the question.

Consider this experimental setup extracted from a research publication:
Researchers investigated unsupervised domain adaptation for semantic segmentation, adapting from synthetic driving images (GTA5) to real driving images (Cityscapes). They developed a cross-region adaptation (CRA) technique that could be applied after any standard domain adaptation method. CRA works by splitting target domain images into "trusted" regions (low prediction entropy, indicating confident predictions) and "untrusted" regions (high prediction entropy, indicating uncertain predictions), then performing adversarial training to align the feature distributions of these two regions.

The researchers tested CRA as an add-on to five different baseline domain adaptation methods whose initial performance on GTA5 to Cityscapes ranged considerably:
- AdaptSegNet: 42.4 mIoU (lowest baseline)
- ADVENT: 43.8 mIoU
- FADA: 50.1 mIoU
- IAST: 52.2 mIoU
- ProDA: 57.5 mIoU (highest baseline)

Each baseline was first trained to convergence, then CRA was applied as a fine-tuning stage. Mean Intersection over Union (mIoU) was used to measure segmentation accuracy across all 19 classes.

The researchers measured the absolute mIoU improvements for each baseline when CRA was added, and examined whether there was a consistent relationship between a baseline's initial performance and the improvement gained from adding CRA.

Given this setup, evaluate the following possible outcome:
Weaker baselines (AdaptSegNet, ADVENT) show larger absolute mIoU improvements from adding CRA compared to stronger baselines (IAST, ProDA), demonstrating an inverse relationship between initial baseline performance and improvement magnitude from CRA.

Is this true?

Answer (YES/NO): NO